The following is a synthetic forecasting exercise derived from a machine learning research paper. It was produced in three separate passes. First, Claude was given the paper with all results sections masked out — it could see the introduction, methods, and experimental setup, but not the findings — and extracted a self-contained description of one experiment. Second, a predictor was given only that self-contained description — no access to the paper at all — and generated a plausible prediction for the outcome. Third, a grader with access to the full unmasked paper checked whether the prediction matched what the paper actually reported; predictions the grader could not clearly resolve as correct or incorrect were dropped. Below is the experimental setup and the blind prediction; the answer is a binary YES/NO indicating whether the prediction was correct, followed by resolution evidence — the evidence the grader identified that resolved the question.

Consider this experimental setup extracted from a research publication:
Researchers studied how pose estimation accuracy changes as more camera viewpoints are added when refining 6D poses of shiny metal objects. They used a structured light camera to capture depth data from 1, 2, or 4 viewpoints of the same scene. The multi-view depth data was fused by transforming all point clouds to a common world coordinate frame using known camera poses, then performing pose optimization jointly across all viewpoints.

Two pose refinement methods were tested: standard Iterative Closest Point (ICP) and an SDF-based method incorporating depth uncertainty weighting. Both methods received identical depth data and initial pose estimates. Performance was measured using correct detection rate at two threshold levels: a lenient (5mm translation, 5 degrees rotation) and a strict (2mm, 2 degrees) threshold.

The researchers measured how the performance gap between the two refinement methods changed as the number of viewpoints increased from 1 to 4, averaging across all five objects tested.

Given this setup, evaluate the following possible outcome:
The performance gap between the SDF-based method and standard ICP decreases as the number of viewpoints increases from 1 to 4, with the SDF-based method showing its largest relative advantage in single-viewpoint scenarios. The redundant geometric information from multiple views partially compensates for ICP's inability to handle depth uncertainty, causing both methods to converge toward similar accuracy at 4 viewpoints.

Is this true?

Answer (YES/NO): NO